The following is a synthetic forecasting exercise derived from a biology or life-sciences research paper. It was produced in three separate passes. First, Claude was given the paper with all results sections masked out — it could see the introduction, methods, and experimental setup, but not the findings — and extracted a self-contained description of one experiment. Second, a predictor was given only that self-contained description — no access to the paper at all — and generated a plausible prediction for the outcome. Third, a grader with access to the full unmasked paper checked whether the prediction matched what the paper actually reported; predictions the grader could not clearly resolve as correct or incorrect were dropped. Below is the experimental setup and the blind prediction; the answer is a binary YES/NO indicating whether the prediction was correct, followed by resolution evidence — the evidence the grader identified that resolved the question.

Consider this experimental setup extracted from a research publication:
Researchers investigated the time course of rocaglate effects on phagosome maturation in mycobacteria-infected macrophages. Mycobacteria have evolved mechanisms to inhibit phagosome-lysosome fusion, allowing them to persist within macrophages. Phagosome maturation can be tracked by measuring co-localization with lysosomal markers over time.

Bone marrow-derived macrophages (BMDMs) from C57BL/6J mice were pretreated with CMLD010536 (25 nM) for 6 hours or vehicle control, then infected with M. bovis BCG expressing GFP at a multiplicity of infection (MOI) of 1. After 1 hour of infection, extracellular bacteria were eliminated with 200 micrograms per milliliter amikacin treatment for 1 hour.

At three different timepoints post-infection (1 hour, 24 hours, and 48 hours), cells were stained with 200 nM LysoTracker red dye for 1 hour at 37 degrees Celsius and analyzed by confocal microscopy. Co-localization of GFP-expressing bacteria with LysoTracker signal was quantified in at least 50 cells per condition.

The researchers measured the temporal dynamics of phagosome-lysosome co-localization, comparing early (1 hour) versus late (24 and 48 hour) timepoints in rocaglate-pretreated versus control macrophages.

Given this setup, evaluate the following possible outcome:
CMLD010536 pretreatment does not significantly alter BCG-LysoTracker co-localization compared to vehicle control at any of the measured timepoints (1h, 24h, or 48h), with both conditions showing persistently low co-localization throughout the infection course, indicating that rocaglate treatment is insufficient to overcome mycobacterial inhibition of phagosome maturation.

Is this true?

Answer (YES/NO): NO